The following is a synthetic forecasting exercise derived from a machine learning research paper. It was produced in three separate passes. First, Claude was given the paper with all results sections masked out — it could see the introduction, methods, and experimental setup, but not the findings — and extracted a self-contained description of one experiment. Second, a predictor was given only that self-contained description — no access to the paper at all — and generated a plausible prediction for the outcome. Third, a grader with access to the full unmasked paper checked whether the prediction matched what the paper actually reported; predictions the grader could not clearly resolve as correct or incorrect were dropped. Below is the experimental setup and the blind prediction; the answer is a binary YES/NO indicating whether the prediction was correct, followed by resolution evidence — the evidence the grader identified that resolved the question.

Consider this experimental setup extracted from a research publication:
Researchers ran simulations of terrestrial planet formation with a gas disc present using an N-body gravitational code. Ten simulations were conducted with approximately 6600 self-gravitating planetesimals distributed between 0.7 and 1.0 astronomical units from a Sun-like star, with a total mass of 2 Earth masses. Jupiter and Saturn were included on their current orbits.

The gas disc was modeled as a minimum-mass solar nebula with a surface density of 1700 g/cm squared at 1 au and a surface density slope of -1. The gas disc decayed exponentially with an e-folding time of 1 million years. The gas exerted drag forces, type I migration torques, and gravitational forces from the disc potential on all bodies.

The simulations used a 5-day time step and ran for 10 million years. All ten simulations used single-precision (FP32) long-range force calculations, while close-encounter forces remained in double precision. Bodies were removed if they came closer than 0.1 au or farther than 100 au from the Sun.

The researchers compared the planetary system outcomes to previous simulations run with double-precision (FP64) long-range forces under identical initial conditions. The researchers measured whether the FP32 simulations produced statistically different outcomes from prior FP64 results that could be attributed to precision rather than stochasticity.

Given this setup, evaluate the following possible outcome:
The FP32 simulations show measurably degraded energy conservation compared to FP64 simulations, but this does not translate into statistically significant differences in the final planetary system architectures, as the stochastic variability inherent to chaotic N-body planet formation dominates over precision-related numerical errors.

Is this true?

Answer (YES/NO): NO